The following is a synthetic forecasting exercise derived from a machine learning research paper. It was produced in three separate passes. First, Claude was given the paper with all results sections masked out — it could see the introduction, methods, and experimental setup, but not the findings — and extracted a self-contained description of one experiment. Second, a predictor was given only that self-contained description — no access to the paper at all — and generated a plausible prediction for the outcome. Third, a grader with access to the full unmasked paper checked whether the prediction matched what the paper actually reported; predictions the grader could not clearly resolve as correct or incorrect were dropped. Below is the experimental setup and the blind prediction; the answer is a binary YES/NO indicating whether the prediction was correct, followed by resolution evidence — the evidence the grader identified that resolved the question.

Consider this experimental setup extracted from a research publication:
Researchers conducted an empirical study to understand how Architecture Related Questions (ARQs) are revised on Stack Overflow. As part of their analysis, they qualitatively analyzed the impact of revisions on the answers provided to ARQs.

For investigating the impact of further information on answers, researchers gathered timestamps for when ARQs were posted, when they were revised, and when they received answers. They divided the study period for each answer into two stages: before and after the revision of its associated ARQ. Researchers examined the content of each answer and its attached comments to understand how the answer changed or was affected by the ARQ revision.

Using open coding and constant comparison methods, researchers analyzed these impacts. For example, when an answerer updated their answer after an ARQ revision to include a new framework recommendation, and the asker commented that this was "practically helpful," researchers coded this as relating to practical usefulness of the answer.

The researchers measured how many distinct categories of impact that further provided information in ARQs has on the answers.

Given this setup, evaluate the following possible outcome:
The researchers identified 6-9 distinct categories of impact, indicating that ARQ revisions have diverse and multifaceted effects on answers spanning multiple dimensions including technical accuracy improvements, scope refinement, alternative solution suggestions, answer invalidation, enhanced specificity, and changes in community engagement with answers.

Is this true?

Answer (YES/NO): NO